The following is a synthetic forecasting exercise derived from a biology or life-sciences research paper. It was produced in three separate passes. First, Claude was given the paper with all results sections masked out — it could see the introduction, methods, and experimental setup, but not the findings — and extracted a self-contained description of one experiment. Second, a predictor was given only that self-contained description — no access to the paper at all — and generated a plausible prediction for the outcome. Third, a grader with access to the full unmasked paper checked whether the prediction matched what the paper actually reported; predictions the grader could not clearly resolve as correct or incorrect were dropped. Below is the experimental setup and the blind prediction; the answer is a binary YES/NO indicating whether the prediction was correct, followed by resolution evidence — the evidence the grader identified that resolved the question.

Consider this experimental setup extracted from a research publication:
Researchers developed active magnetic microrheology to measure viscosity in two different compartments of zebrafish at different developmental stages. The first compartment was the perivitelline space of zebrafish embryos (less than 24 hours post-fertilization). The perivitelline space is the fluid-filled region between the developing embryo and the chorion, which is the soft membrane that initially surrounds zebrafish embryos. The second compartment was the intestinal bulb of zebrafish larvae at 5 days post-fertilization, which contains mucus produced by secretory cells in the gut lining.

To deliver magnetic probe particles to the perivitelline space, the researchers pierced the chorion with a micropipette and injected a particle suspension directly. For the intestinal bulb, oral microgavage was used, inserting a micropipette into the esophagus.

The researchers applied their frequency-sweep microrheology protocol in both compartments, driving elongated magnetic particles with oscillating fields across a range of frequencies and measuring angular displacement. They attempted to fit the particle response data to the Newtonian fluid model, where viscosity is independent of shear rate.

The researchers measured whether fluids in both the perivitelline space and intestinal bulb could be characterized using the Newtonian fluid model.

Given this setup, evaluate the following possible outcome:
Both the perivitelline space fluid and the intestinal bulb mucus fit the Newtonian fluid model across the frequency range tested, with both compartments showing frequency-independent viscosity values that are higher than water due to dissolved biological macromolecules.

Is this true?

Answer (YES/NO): YES